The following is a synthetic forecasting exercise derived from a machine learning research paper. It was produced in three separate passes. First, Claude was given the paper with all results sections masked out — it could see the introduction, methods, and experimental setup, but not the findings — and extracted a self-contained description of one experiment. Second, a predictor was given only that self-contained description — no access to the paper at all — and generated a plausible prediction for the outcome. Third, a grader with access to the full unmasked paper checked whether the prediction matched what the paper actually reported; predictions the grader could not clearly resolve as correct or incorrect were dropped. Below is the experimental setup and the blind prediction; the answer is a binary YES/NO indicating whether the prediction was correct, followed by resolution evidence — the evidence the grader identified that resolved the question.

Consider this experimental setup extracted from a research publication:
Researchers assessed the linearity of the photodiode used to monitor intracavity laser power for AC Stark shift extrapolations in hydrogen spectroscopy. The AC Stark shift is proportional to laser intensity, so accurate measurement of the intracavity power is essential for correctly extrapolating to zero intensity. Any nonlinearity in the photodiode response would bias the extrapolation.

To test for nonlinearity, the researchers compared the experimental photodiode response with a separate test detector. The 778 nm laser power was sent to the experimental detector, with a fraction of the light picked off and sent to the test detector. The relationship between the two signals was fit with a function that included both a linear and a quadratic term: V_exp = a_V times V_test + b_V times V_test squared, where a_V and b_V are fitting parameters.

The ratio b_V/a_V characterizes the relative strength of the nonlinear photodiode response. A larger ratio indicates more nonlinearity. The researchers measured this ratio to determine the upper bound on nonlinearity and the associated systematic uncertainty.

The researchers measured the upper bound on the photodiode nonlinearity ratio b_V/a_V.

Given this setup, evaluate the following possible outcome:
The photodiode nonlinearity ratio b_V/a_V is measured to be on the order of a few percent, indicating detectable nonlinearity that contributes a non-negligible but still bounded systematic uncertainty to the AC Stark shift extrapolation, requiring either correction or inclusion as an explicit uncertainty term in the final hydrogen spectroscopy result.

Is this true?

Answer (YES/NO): NO